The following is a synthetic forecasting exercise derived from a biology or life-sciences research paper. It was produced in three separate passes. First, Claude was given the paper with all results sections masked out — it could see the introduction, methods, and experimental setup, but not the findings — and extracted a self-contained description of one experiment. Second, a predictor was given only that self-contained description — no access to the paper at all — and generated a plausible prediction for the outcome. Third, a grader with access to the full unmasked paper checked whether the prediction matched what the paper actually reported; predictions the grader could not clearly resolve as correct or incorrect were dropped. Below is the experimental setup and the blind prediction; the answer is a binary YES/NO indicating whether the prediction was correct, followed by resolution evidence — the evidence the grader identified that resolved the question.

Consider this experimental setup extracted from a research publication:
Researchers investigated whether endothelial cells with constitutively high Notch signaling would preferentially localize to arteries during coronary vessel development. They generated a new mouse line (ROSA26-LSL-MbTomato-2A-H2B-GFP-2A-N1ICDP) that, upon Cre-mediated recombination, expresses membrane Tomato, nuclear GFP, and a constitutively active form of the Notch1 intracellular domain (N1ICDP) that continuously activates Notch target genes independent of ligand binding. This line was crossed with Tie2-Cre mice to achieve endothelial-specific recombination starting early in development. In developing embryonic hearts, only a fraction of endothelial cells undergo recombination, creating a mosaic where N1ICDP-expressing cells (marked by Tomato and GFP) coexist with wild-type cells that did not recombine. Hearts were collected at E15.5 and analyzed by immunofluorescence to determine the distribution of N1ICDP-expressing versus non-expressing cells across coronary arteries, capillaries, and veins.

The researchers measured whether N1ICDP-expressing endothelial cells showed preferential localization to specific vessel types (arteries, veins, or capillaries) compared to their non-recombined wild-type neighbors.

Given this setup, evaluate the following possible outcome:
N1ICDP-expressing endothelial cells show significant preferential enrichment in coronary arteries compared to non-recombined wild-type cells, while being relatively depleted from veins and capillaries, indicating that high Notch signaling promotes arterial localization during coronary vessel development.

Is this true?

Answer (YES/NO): NO